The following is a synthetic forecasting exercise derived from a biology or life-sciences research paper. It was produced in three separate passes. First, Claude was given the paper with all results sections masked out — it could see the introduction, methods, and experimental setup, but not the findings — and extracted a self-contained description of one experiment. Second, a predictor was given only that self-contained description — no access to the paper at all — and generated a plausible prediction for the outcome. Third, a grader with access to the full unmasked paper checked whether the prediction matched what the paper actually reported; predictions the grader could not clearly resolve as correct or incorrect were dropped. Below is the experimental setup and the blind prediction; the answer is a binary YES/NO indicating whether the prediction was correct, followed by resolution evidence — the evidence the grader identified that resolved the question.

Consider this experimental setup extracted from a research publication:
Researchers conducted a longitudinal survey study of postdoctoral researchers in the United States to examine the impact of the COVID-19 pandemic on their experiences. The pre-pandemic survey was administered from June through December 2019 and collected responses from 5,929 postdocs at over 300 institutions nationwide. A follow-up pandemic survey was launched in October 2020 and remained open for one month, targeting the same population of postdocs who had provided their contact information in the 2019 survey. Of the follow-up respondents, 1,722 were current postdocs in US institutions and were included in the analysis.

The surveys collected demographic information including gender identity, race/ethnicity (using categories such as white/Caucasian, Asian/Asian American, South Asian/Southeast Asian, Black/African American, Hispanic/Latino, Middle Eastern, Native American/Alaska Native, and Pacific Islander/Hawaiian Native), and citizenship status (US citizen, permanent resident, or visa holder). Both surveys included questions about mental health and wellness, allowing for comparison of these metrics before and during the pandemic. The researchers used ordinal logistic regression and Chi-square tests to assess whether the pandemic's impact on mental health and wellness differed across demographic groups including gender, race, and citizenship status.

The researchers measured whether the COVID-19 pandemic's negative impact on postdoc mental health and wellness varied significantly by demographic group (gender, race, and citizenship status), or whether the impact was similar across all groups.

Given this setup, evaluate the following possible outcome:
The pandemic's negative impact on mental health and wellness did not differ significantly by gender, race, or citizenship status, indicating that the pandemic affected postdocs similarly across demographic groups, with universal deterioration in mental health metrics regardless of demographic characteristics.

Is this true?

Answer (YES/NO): NO